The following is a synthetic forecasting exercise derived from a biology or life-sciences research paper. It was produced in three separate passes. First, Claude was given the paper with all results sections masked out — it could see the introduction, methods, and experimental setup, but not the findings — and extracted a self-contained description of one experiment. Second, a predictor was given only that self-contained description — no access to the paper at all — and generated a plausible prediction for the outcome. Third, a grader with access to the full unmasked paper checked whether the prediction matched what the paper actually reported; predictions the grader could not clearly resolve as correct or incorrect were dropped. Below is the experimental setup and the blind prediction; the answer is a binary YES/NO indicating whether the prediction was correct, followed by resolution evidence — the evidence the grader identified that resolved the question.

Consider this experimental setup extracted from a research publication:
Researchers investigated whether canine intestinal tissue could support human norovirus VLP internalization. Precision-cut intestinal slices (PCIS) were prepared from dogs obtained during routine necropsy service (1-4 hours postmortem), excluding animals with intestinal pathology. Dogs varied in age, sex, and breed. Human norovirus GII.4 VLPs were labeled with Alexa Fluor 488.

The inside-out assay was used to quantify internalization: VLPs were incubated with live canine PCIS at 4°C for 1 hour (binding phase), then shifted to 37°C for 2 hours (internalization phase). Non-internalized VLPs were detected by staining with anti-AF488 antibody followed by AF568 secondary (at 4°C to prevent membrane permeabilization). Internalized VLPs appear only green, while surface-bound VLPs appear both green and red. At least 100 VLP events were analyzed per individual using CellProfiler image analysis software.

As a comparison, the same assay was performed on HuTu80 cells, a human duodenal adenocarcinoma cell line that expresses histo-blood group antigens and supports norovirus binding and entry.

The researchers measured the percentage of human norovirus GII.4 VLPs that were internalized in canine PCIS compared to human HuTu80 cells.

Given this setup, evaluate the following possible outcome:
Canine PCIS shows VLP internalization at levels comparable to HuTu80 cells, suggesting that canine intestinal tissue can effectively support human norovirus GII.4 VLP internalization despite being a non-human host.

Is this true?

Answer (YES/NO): YES